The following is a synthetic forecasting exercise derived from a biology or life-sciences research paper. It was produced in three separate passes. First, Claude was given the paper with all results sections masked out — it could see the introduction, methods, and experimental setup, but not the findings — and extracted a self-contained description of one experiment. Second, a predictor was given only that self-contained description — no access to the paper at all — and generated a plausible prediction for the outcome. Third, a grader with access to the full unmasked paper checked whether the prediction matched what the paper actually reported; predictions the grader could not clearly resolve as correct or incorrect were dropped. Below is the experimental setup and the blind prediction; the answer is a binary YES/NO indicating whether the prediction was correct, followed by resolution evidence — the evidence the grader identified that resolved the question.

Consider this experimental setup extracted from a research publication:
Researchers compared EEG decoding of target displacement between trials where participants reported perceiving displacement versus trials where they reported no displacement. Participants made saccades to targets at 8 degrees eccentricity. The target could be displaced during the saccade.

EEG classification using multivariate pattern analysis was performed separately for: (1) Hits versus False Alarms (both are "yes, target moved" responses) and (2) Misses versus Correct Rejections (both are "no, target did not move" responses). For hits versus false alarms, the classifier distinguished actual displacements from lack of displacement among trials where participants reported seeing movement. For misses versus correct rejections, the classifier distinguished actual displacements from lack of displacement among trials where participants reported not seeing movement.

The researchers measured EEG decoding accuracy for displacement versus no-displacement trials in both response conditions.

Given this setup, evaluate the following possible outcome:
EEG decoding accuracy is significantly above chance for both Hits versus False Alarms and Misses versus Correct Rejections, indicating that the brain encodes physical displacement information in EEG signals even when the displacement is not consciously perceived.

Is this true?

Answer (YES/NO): YES